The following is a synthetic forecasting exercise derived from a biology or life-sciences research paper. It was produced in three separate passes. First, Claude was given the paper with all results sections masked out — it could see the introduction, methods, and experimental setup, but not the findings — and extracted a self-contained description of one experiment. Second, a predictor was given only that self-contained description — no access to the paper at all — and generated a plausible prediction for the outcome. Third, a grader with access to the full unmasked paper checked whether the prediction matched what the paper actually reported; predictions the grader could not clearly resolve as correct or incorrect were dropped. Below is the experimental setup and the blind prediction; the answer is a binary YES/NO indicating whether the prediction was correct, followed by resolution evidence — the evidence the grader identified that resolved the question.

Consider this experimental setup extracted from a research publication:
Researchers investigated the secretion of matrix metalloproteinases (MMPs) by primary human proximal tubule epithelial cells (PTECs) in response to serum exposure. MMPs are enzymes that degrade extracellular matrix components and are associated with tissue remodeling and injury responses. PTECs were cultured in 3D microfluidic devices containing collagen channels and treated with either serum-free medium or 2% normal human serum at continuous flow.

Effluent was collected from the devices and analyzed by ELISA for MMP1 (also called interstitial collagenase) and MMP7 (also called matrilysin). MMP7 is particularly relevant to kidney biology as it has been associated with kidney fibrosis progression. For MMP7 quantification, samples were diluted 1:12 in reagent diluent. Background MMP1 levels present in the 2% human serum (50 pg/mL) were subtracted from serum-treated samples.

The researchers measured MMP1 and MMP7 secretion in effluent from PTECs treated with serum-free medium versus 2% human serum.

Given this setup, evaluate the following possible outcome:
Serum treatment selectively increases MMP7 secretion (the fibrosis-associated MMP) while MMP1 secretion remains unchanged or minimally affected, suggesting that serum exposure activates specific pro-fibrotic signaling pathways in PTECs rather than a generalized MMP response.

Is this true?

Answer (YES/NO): NO